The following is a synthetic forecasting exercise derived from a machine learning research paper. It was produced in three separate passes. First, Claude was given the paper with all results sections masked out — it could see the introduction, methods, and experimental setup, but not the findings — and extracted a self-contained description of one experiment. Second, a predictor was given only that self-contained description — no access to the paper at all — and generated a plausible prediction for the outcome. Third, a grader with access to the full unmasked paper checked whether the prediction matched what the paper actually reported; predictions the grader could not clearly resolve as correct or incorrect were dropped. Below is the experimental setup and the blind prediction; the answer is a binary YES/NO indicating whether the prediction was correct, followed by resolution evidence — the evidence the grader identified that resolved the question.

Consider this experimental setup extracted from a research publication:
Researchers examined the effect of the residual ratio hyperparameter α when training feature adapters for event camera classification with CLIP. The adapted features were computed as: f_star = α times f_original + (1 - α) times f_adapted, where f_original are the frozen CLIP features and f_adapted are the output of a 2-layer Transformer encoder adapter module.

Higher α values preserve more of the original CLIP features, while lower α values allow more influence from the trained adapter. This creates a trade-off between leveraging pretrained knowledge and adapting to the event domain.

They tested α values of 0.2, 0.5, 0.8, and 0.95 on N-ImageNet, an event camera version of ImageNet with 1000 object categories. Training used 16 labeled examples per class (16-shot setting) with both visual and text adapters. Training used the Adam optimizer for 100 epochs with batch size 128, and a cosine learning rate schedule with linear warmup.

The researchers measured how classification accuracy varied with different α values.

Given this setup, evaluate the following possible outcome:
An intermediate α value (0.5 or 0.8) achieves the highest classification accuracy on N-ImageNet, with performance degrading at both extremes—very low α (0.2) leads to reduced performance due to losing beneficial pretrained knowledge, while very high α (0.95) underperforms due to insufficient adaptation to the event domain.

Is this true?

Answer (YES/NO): NO